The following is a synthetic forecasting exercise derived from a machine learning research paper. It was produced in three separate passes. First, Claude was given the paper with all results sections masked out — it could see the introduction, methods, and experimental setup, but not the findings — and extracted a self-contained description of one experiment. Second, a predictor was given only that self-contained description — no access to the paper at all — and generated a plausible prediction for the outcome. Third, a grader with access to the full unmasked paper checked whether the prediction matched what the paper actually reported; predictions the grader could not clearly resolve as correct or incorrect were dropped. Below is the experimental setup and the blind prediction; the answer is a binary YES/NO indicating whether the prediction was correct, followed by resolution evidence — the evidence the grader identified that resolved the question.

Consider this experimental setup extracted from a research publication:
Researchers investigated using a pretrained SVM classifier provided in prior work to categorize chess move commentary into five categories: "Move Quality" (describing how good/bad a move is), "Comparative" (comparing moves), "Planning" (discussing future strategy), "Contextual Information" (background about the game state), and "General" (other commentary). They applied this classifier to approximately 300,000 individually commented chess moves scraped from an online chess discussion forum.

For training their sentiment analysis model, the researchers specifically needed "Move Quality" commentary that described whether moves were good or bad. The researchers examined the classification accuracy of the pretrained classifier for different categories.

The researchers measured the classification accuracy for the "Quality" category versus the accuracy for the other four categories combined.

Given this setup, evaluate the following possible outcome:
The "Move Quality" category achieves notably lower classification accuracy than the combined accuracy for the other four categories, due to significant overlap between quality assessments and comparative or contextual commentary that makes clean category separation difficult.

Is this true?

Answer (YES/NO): NO